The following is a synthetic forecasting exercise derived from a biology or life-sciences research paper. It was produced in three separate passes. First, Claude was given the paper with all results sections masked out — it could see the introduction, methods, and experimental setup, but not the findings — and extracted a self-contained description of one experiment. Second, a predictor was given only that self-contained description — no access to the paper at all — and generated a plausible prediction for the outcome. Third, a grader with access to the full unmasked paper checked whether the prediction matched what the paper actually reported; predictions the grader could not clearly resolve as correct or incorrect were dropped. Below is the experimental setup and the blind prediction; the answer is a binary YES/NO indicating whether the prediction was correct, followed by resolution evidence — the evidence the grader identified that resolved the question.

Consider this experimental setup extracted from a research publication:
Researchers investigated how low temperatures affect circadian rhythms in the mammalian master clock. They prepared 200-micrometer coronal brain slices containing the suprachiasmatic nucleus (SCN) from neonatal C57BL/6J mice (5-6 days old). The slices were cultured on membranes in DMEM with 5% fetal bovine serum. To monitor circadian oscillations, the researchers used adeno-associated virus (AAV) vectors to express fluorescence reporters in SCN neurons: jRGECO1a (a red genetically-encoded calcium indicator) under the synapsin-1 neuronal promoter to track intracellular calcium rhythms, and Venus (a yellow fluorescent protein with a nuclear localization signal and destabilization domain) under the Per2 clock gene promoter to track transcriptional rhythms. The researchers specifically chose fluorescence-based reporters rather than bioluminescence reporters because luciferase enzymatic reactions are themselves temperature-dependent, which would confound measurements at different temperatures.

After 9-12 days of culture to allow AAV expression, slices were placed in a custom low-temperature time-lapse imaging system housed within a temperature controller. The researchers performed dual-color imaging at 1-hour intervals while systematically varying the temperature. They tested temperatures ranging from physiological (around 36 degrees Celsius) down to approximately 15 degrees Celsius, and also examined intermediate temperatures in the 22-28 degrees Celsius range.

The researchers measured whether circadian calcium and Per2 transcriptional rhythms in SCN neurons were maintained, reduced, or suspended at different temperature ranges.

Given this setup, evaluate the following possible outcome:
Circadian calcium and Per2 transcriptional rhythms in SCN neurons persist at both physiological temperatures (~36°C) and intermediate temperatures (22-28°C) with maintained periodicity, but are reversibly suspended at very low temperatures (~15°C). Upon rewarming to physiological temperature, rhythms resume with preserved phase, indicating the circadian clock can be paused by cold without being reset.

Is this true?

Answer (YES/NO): NO